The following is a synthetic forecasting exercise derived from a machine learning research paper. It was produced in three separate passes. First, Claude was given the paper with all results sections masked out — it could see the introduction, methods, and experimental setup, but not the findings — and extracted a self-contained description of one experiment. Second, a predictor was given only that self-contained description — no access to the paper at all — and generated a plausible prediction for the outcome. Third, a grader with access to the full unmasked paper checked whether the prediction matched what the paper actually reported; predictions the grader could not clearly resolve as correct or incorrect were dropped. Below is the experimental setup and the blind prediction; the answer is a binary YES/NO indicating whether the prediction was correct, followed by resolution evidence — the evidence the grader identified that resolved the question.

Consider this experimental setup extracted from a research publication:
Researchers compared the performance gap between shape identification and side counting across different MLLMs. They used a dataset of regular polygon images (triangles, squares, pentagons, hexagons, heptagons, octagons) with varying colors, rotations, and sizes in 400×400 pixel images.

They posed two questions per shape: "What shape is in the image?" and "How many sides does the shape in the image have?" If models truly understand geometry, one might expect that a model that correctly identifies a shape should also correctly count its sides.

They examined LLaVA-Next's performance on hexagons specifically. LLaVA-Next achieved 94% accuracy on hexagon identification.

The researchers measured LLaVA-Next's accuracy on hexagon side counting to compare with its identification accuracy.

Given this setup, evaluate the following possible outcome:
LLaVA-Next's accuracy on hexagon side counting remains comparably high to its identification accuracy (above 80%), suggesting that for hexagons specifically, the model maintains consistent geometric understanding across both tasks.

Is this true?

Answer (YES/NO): NO